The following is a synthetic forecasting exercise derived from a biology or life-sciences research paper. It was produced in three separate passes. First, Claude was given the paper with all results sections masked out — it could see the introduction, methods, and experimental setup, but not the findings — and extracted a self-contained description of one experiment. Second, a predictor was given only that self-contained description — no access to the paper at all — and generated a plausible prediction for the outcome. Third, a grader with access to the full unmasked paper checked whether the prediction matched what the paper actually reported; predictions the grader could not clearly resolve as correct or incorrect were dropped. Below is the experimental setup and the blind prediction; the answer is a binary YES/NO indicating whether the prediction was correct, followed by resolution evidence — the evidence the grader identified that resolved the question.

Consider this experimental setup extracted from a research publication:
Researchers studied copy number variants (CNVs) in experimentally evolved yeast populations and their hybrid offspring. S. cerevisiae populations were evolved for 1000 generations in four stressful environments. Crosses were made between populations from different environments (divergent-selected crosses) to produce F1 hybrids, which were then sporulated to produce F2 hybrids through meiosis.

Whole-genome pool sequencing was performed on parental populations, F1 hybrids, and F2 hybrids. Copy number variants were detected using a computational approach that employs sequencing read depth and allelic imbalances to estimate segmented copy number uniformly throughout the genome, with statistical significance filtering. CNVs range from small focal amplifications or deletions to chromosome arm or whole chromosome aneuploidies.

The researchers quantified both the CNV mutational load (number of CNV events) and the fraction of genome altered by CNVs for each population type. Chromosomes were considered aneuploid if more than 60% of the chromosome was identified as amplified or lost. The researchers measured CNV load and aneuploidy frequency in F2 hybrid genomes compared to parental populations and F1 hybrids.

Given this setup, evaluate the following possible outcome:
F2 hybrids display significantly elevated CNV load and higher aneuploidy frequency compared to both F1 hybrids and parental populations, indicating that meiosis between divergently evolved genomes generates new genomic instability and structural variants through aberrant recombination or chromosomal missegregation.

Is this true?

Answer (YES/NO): NO